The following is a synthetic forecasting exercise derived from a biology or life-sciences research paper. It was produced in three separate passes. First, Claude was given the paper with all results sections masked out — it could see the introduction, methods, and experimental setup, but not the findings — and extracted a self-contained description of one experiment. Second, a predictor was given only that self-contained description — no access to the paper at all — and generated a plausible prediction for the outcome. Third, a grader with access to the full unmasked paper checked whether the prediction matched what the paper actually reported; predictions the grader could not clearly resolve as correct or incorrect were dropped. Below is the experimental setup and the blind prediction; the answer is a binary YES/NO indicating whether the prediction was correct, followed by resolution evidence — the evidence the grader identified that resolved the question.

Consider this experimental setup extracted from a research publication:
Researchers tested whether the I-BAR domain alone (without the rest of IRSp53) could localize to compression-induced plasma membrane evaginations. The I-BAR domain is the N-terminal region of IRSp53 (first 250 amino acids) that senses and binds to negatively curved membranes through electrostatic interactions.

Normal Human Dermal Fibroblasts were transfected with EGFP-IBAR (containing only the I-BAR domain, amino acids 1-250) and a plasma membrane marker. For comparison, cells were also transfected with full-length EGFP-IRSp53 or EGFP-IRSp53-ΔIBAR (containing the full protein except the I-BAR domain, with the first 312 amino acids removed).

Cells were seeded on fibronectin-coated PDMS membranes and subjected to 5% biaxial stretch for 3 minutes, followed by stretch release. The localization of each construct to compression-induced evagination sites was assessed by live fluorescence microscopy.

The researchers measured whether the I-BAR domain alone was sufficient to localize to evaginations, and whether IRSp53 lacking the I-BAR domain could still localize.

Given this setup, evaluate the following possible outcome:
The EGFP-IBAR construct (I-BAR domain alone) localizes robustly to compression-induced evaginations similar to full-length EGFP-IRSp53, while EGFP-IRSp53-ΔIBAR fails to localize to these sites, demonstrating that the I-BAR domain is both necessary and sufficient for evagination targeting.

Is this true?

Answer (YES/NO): NO